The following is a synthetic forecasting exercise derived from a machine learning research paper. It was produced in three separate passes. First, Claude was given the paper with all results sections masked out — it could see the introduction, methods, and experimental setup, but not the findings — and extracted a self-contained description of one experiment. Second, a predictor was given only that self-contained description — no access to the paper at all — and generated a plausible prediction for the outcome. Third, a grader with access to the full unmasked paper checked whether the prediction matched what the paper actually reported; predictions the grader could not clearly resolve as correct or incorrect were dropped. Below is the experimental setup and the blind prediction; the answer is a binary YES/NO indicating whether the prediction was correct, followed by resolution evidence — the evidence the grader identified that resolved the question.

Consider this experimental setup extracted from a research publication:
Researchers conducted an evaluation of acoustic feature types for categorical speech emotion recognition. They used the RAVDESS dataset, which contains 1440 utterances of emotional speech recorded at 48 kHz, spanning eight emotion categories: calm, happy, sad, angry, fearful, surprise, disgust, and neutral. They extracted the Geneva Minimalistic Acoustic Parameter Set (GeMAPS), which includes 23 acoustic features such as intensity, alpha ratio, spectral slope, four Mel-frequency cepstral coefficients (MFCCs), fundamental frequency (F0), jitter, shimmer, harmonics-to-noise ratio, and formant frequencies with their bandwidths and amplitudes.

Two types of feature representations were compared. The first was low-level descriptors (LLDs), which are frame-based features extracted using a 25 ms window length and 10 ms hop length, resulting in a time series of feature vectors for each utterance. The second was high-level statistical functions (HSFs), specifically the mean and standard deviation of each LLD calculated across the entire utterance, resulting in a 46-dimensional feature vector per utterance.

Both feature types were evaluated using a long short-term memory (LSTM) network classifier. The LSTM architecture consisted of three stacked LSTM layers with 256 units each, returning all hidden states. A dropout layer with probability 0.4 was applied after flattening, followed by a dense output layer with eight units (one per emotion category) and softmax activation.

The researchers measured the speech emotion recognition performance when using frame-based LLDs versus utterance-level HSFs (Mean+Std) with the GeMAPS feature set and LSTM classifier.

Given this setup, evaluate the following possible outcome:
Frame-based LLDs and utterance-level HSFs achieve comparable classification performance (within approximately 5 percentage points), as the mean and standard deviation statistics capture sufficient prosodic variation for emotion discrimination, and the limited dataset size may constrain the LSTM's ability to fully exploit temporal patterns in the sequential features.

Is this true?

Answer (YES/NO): NO